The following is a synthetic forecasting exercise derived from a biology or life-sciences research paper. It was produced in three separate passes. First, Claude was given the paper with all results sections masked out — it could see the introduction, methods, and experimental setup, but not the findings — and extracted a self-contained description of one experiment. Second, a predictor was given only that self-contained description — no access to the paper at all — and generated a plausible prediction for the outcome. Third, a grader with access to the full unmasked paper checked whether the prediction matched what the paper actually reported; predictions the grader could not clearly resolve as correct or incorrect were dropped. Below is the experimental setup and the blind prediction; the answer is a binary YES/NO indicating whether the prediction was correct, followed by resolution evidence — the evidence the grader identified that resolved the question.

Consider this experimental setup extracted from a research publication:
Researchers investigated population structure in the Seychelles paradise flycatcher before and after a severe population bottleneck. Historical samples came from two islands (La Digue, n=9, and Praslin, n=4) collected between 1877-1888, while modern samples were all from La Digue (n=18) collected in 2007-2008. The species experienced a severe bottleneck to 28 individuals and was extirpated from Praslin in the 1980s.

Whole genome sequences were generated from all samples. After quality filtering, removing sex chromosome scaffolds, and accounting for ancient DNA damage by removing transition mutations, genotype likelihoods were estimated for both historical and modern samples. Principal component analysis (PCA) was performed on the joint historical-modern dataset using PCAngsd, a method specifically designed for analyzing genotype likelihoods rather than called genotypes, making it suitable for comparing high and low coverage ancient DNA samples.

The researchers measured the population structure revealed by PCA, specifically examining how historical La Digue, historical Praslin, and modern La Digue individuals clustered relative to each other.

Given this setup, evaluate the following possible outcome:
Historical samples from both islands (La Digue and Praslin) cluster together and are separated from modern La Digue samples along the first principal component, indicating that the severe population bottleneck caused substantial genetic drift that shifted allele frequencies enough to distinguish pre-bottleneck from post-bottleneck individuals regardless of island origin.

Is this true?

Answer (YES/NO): YES